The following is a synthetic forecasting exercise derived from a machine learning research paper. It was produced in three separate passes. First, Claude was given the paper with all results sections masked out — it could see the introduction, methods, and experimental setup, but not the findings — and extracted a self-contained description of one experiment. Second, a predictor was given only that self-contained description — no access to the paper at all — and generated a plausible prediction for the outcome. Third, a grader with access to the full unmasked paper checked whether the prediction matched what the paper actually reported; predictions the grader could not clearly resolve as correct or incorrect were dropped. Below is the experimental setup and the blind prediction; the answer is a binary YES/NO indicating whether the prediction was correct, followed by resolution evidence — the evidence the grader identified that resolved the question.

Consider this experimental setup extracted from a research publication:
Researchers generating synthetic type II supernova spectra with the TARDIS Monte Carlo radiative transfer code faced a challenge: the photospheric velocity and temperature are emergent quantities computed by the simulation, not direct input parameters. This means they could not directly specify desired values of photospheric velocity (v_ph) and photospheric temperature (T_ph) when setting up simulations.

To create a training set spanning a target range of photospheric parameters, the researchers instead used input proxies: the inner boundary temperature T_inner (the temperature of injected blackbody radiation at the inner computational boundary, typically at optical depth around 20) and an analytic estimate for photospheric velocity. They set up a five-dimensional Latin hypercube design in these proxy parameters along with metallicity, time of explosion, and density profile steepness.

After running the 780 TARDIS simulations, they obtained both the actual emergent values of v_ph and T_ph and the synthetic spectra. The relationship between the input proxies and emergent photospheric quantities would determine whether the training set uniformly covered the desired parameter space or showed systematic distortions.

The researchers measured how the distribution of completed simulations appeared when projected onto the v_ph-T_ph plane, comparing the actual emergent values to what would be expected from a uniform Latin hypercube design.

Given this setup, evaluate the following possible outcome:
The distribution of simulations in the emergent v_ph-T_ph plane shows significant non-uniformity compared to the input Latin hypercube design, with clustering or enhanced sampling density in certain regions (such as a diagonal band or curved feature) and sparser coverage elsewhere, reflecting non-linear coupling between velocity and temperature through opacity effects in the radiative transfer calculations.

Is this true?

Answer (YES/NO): NO